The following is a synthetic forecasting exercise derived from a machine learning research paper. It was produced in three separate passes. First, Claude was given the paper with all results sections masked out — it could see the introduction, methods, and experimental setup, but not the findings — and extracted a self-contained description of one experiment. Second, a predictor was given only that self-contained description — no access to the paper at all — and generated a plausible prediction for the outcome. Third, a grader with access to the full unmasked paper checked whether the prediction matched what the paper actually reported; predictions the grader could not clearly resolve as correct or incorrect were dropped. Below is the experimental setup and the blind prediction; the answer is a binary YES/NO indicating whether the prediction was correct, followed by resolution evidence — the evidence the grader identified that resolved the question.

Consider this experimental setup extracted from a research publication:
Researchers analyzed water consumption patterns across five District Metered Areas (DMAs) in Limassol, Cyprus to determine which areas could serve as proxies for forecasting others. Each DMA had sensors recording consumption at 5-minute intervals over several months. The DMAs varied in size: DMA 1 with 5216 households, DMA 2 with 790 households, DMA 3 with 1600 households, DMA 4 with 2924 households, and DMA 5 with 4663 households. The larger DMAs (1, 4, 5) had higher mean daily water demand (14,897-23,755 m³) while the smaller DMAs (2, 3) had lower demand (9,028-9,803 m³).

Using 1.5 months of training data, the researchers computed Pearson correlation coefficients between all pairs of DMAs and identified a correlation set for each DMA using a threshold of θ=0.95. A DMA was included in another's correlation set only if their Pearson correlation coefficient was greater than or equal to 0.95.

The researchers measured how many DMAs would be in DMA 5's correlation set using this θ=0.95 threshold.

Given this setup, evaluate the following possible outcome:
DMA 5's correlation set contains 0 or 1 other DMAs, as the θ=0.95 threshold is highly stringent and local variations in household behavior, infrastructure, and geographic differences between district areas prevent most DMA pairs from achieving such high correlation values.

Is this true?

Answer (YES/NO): NO